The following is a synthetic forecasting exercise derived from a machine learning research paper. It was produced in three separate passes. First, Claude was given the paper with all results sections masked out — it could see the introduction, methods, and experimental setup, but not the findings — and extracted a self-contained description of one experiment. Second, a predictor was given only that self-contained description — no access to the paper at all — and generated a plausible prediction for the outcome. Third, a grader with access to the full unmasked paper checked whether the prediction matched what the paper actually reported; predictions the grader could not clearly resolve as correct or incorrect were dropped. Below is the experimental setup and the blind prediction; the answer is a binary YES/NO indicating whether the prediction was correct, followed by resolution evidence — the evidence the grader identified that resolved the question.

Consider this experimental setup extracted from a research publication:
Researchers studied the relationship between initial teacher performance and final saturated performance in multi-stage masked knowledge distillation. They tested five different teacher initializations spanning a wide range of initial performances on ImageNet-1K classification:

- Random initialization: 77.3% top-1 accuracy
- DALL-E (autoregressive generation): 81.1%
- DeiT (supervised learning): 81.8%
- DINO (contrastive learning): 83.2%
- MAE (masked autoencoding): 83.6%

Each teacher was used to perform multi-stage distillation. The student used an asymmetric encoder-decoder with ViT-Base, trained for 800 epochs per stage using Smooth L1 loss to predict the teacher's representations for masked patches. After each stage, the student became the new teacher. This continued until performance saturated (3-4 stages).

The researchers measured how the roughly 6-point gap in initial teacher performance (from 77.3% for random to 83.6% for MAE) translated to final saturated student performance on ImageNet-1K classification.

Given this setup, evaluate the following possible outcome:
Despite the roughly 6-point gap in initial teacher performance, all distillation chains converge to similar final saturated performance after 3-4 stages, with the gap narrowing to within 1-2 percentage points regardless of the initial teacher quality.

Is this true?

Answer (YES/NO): YES